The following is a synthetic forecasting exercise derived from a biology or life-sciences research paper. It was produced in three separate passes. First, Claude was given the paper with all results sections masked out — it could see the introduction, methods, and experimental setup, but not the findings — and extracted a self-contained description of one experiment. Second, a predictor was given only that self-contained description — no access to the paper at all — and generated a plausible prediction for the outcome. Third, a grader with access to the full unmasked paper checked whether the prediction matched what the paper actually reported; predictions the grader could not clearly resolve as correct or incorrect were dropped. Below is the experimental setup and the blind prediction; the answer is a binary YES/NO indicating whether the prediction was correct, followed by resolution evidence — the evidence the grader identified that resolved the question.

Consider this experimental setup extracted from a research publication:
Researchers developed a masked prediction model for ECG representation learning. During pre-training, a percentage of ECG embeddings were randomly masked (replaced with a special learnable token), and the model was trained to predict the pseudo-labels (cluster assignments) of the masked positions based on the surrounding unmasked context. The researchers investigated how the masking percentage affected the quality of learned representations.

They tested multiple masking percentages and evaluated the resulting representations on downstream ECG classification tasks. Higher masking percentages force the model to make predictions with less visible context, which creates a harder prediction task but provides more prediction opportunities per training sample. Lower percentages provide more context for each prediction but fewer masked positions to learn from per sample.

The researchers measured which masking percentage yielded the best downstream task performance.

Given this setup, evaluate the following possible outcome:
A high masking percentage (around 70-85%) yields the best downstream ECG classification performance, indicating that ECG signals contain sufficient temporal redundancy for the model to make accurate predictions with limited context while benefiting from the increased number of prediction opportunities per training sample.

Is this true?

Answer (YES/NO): NO